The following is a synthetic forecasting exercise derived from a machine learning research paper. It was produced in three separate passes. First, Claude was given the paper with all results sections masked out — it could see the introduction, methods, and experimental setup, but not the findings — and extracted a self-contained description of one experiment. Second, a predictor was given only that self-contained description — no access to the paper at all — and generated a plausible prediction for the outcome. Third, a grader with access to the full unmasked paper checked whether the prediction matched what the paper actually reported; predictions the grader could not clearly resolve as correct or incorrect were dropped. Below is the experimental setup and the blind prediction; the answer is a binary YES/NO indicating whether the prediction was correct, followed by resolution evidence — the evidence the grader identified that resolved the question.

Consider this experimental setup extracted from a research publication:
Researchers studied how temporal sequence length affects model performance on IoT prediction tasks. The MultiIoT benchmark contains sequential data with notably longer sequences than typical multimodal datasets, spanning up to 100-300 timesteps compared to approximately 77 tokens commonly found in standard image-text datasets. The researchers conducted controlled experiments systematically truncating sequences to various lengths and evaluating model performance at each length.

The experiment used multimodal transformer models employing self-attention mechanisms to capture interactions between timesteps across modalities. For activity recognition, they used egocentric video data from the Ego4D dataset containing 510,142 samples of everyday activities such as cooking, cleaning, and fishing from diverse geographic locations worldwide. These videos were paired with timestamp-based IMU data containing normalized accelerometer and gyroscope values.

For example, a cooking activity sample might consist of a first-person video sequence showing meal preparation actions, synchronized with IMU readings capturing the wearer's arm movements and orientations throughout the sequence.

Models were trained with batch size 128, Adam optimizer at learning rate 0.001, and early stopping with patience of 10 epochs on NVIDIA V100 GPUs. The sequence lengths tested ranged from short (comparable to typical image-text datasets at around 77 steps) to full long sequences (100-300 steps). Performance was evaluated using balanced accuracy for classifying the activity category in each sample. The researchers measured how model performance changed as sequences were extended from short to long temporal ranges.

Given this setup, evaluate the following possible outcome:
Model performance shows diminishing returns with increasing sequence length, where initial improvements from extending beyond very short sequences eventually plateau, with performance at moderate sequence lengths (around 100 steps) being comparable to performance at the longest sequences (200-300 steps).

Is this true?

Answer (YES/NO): NO